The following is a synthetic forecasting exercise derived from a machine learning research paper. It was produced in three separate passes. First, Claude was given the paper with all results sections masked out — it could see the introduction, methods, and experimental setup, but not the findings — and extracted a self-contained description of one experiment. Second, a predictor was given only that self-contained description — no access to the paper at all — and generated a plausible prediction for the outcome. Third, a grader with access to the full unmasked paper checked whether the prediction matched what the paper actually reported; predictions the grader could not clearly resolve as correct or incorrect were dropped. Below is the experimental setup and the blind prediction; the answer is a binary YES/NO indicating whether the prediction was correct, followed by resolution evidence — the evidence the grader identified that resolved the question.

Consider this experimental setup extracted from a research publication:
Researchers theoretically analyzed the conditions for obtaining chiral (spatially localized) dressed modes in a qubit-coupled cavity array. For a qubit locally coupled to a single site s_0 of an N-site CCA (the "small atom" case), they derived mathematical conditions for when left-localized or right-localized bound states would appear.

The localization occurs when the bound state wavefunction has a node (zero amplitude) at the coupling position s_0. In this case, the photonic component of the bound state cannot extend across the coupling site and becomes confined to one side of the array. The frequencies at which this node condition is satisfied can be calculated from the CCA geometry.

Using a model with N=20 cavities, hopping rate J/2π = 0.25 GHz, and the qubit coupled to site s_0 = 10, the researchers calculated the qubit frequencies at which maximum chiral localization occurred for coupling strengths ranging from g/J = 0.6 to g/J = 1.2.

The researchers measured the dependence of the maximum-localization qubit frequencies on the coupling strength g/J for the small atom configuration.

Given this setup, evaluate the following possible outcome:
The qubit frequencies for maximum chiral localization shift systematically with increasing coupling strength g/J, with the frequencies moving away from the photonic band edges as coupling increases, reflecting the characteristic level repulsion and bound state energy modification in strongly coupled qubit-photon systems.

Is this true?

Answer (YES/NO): NO